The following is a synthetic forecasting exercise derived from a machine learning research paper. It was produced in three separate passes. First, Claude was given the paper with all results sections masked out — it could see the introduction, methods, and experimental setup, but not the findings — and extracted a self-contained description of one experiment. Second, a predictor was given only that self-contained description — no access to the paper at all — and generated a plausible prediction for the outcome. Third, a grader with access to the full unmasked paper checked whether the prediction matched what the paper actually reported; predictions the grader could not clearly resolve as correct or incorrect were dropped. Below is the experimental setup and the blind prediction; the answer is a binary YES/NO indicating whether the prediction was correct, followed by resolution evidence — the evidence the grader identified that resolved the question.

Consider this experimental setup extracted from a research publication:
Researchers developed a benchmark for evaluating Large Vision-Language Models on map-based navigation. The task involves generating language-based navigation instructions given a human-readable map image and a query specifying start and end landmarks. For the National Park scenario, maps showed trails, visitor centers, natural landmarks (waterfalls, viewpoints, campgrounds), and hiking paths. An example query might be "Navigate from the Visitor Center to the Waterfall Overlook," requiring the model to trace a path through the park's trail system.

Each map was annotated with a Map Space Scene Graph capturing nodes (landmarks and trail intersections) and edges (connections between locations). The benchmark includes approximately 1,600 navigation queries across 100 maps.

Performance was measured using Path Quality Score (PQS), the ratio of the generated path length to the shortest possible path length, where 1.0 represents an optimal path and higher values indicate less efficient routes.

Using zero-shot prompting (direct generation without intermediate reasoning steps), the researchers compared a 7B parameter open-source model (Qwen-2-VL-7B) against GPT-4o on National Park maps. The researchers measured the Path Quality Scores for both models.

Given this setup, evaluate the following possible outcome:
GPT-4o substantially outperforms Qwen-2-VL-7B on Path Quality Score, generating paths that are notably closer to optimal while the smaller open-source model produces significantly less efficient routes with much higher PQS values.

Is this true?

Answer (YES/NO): NO